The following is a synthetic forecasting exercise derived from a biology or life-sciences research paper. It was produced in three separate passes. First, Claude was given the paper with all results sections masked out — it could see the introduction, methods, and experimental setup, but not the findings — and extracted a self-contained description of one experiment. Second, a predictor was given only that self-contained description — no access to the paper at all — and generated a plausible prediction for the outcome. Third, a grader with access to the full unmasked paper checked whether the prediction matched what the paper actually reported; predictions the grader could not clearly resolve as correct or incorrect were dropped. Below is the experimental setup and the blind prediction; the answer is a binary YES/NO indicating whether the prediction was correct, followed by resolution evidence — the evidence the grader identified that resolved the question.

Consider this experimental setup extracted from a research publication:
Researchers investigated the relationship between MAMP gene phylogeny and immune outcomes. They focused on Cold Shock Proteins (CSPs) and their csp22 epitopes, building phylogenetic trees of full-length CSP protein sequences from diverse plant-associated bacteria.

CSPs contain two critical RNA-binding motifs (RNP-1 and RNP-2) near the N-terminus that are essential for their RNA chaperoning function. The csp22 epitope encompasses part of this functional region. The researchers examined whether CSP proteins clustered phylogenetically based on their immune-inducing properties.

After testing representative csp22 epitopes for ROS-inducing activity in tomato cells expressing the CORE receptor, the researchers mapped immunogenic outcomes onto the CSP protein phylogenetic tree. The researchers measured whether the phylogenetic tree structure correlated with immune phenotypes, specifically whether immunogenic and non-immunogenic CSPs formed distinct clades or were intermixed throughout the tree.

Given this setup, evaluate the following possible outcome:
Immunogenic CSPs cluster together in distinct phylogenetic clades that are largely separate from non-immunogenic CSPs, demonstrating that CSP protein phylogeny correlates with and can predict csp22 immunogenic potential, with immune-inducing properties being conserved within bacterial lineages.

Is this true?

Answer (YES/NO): NO